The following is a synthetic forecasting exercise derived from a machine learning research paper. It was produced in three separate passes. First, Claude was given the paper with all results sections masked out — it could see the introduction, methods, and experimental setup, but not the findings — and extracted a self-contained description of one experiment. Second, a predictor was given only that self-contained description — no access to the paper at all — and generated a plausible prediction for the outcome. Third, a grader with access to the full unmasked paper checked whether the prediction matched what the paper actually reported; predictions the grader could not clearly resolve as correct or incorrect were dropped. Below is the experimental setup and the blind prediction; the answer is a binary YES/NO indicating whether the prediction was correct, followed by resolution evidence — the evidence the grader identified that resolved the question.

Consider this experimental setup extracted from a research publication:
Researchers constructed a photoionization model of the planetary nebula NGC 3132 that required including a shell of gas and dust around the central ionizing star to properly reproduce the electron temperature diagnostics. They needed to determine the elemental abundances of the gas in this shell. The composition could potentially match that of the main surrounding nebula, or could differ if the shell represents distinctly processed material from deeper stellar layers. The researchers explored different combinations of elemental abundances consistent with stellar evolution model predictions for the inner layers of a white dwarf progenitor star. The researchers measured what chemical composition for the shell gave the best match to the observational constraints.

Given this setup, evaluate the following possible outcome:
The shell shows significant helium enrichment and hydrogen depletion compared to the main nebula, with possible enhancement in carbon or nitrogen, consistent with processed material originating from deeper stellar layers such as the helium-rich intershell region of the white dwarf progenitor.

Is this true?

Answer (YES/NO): NO